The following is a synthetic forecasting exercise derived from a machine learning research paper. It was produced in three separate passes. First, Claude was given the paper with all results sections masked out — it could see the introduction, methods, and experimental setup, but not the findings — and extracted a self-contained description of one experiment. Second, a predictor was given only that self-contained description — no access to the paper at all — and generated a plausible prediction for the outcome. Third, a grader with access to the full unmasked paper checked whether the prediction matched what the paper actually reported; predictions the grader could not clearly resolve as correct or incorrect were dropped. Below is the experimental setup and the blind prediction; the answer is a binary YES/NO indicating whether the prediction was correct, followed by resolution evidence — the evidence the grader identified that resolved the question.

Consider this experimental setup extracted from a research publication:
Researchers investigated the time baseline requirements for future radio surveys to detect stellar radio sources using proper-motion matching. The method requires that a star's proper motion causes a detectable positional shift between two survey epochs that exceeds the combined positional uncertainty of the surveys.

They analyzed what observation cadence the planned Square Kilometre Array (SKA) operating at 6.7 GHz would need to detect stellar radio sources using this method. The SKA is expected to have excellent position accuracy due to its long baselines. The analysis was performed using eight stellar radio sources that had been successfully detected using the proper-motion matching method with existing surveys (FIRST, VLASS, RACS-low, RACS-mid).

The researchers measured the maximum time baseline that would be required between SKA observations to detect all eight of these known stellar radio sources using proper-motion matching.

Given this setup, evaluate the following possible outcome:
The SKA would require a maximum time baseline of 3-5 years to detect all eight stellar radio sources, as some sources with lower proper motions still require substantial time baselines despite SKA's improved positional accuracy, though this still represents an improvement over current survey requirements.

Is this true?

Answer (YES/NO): NO